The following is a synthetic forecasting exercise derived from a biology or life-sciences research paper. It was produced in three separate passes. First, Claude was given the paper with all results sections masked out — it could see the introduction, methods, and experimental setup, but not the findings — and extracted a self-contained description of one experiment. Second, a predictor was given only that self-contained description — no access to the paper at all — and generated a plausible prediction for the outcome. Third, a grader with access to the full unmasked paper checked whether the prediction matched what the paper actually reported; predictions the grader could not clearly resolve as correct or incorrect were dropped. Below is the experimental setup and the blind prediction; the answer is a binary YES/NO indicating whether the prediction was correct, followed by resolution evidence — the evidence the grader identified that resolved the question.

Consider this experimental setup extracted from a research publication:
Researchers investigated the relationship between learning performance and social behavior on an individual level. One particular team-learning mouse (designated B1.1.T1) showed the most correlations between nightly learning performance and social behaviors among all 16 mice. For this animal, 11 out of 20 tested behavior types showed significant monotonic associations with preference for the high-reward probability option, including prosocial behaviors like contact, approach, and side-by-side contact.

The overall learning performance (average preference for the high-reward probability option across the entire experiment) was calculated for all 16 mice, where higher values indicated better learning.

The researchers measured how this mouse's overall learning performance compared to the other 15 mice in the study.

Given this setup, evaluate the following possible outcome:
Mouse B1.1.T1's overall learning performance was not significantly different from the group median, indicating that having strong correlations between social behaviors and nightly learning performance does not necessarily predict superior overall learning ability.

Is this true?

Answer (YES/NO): NO